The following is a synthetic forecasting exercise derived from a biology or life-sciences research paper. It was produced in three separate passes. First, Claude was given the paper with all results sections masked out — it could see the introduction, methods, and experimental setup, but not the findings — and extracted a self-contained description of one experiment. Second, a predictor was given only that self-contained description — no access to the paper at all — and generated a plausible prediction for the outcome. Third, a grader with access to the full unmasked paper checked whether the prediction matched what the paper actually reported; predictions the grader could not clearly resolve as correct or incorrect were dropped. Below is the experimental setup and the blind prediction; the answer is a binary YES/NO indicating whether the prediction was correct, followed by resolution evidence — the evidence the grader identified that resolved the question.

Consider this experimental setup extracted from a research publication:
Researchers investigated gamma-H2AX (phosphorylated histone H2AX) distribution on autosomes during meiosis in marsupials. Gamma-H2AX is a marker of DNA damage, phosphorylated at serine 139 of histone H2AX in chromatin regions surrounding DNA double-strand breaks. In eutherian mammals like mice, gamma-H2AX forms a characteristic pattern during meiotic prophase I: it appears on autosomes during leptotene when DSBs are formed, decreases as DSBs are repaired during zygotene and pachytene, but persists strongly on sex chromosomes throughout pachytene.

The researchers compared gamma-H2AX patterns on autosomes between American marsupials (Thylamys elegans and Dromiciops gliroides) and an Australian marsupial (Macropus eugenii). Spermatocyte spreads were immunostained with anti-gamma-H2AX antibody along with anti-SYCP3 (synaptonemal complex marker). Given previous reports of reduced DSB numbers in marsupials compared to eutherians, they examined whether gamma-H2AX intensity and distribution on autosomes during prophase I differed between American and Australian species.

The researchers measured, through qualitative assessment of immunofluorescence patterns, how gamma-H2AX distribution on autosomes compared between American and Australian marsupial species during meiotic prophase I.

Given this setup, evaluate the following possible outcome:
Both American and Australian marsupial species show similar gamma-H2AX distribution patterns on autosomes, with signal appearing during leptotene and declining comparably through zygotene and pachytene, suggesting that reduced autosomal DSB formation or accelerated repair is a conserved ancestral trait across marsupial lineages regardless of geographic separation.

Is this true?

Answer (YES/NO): NO